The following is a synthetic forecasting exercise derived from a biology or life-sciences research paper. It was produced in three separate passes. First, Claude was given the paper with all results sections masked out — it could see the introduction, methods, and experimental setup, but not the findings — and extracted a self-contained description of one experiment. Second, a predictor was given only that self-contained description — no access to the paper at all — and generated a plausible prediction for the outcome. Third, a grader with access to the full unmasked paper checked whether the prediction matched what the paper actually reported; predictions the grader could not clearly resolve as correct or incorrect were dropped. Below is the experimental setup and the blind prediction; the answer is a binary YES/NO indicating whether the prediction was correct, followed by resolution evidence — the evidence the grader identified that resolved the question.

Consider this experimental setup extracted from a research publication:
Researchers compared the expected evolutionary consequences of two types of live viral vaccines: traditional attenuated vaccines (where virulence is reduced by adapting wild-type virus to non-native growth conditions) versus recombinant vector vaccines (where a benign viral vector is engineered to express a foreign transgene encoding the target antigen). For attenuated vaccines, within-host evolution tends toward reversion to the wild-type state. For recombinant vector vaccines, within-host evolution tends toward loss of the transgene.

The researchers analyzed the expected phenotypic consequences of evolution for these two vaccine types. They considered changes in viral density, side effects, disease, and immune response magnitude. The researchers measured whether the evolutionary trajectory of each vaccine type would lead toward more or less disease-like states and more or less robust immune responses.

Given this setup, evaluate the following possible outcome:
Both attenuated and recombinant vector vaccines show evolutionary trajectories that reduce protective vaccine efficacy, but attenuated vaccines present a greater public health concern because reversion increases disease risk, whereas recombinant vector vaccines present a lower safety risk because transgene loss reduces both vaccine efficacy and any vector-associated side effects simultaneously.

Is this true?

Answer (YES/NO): NO